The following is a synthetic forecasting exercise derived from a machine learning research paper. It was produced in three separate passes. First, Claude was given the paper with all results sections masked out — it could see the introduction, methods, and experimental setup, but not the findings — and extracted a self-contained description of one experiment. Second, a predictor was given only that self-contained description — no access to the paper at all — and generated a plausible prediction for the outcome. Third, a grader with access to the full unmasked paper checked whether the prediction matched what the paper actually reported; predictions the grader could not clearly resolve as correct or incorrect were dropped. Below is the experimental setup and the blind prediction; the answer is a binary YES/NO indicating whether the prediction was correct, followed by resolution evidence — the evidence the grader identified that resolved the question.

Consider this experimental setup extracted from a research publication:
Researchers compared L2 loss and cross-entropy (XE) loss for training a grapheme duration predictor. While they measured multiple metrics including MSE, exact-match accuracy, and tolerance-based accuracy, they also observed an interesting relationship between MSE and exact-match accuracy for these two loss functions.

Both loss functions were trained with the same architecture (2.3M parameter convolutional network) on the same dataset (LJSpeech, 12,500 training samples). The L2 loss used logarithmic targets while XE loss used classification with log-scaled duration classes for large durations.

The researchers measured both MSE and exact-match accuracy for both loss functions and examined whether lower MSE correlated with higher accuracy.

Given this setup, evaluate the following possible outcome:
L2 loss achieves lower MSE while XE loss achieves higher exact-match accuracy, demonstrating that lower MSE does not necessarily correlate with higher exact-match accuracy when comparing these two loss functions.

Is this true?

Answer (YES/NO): YES